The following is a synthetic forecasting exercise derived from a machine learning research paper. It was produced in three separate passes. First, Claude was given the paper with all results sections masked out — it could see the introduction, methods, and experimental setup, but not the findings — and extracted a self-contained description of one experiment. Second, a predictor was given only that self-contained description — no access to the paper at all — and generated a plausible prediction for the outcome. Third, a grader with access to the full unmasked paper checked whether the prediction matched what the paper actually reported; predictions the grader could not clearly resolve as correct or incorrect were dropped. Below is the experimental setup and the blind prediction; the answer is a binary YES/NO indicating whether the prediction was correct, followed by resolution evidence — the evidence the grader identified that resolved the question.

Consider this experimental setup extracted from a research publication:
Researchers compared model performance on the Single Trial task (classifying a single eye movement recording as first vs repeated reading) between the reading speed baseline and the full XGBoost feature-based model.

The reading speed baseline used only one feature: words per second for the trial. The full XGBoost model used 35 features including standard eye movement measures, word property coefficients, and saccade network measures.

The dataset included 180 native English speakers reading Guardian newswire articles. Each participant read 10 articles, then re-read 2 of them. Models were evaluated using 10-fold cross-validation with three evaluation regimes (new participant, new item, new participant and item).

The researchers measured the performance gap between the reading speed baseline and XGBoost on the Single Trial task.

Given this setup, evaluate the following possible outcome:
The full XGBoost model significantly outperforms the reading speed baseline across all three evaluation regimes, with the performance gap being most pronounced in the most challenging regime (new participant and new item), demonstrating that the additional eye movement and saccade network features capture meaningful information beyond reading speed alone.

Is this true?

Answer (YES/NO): NO